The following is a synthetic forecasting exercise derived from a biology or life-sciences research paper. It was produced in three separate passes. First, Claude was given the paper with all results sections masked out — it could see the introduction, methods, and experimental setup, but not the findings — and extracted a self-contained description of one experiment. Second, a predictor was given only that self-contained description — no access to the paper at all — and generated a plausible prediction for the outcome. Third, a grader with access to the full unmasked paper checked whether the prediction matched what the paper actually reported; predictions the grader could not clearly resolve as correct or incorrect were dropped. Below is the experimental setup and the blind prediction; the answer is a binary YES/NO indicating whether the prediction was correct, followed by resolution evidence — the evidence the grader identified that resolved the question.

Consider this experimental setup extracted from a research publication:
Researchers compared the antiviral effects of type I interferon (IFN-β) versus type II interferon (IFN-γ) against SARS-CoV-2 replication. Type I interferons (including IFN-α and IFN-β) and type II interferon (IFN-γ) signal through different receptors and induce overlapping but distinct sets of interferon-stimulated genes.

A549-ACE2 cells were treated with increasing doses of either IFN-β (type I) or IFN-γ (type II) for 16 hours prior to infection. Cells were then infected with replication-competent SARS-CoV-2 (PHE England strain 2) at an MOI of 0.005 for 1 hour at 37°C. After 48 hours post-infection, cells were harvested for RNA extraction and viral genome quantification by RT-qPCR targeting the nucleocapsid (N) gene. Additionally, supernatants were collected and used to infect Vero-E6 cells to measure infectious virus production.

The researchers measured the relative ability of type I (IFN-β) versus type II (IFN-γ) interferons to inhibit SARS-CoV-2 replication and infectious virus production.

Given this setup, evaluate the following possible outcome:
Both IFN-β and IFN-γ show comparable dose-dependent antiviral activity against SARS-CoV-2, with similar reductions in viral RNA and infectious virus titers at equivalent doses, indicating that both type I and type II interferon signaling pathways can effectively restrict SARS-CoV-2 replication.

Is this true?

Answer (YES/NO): YES